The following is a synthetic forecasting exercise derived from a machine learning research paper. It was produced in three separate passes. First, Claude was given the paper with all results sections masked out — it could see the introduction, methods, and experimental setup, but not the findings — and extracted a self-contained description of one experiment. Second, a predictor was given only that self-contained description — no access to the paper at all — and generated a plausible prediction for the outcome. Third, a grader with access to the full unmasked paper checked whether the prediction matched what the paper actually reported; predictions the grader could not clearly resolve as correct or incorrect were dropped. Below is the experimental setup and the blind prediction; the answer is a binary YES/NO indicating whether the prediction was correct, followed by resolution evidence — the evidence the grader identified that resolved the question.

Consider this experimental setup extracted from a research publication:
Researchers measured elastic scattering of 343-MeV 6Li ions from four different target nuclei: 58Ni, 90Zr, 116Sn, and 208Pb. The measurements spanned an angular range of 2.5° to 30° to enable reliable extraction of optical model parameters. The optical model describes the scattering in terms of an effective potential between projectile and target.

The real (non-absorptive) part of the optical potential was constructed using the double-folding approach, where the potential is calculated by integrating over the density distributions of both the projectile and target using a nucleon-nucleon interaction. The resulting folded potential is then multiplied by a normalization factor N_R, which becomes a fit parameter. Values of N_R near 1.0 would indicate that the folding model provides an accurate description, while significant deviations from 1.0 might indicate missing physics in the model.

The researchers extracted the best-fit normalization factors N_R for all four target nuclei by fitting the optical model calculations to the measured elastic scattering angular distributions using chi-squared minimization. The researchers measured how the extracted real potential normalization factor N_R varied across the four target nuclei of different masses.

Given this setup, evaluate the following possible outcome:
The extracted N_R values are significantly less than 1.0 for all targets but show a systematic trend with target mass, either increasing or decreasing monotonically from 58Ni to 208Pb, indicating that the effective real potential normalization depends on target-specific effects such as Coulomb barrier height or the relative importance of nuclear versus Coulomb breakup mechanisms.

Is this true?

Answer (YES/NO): YES